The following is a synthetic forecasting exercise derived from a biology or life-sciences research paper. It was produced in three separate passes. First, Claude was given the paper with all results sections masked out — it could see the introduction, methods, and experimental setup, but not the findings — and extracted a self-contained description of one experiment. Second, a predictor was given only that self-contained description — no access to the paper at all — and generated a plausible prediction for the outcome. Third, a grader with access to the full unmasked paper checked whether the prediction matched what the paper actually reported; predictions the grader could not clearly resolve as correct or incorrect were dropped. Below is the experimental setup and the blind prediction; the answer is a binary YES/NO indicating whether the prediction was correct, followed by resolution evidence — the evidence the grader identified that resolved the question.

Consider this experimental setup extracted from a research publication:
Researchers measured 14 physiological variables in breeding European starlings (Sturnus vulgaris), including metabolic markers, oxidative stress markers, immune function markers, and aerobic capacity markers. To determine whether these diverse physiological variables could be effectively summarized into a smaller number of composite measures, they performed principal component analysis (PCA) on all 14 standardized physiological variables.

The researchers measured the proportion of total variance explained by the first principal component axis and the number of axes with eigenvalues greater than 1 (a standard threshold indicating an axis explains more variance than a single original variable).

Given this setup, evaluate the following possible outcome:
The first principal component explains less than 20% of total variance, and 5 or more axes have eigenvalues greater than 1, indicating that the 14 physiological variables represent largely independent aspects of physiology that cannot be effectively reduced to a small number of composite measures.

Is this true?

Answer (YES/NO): YES